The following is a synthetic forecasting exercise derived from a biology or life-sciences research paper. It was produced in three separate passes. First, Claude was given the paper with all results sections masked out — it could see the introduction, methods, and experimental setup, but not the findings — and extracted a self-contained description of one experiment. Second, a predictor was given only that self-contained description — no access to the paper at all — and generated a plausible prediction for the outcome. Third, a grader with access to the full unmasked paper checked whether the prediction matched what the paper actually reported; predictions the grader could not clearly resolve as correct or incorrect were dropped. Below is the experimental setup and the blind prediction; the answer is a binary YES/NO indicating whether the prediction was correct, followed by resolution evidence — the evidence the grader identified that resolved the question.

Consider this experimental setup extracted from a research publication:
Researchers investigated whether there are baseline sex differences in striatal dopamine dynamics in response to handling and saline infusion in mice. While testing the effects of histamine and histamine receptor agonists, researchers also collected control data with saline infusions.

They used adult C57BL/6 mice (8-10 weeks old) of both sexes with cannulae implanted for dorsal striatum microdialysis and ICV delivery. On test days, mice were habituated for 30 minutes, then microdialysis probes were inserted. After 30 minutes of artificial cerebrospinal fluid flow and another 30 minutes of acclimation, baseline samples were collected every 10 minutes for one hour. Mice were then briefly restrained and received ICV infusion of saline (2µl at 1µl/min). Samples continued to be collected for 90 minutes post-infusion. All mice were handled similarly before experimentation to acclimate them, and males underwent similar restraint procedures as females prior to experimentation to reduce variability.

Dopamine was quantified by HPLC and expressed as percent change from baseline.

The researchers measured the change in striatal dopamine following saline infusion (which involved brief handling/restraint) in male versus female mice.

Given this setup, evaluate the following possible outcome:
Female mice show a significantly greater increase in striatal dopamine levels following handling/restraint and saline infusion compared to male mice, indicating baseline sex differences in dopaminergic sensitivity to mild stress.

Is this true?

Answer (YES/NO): NO